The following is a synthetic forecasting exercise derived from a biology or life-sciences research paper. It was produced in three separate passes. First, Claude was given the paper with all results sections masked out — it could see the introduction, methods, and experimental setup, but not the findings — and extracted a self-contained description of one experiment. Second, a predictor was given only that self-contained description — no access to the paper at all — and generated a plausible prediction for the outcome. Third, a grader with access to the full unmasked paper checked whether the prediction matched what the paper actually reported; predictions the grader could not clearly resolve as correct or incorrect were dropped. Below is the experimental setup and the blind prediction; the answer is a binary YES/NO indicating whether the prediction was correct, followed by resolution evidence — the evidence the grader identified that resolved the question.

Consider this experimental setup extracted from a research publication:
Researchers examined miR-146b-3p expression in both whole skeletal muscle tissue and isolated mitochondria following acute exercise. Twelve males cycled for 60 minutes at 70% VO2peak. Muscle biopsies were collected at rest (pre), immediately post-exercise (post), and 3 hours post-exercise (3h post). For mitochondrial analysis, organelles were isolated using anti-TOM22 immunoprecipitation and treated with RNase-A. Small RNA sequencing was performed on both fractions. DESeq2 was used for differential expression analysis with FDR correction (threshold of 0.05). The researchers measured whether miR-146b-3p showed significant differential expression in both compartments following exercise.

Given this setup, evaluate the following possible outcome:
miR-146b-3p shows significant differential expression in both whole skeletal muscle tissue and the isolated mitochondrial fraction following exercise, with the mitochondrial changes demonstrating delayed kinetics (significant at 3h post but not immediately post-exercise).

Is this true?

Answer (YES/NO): YES